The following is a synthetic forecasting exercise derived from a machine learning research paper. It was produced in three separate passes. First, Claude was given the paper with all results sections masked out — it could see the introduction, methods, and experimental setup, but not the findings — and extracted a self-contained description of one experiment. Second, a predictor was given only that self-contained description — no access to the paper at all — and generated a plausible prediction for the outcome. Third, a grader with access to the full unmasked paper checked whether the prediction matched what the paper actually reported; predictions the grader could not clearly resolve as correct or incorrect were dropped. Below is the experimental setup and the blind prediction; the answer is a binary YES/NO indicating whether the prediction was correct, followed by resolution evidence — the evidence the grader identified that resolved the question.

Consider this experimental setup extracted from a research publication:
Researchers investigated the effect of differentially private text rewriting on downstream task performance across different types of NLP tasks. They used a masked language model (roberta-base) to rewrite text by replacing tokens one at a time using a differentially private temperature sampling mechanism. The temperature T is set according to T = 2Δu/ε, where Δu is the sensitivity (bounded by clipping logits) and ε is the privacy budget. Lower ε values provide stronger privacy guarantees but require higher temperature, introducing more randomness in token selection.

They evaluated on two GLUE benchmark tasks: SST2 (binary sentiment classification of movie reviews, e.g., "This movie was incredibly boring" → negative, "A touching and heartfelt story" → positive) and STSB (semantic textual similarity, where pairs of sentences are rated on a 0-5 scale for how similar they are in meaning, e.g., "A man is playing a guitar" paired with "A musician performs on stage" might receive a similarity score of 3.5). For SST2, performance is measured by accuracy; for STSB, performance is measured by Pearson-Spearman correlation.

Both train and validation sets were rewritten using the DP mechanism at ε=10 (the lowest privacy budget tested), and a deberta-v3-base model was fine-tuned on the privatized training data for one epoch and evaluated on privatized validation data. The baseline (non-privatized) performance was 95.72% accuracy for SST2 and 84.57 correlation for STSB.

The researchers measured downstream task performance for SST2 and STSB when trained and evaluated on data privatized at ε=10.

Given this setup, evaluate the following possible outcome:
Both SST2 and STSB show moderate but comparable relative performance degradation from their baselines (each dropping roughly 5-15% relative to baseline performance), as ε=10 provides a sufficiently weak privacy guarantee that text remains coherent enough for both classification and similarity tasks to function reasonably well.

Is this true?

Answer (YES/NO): NO